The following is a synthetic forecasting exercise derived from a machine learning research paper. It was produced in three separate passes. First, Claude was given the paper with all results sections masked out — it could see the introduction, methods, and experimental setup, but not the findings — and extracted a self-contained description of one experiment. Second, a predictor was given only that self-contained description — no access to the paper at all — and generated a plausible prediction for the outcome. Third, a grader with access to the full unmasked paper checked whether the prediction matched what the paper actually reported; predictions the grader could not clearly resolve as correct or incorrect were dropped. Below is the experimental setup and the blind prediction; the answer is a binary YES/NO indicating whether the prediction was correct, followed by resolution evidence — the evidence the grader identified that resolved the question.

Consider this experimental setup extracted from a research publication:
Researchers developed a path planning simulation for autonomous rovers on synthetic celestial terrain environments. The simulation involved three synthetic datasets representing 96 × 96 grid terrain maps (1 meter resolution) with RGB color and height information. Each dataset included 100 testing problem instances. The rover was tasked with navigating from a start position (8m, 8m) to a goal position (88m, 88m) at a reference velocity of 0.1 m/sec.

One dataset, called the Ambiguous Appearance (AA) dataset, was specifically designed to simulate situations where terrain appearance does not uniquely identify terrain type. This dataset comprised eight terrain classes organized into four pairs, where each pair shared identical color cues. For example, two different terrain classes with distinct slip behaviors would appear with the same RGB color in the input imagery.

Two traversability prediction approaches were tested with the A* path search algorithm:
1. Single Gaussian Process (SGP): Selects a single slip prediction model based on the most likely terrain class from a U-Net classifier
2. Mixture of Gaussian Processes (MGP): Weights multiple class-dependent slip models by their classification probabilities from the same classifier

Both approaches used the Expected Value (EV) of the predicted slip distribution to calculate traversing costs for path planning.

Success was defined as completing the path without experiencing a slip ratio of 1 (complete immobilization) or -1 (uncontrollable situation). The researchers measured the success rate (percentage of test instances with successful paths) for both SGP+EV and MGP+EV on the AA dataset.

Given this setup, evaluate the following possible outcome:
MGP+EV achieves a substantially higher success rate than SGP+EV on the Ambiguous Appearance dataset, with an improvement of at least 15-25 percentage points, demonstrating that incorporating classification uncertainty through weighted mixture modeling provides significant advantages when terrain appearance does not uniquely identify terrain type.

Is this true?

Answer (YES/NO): YES